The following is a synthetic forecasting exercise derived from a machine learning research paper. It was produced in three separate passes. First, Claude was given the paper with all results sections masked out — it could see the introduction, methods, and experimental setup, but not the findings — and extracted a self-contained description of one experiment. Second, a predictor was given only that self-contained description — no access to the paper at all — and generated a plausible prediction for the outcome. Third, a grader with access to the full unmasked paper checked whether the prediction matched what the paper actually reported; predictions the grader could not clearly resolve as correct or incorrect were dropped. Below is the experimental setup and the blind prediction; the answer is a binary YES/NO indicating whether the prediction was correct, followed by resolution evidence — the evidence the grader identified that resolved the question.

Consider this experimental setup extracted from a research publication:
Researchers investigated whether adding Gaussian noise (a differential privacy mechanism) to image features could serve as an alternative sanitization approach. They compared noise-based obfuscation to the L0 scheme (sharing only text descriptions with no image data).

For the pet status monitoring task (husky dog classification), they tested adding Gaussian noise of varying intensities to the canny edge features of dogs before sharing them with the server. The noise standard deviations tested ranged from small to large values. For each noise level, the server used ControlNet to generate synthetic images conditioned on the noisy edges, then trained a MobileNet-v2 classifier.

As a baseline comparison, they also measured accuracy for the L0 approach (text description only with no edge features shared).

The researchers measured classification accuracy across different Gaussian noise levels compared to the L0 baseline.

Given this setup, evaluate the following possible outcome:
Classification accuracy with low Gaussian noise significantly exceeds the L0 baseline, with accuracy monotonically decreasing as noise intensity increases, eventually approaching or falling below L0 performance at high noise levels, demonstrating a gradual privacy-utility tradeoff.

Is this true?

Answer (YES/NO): NO